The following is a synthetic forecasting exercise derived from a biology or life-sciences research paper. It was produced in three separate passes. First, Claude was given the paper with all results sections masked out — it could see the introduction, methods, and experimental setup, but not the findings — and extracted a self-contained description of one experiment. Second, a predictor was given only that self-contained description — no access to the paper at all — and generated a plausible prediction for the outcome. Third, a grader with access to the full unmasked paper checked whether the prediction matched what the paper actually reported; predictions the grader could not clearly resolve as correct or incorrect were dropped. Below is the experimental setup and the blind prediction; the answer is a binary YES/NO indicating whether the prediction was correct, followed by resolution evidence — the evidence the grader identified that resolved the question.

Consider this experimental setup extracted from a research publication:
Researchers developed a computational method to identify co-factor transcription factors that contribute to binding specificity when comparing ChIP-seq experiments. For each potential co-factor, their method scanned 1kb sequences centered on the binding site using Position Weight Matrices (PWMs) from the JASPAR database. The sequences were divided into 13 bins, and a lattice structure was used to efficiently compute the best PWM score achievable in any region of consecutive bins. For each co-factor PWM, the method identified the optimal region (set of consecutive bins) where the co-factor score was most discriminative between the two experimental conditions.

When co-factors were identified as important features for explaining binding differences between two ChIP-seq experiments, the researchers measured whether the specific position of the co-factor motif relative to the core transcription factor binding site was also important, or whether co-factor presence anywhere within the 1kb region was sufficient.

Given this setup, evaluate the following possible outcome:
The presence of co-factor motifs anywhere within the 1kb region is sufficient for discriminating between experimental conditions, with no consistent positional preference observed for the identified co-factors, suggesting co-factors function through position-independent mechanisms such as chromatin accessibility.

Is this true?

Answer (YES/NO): NO